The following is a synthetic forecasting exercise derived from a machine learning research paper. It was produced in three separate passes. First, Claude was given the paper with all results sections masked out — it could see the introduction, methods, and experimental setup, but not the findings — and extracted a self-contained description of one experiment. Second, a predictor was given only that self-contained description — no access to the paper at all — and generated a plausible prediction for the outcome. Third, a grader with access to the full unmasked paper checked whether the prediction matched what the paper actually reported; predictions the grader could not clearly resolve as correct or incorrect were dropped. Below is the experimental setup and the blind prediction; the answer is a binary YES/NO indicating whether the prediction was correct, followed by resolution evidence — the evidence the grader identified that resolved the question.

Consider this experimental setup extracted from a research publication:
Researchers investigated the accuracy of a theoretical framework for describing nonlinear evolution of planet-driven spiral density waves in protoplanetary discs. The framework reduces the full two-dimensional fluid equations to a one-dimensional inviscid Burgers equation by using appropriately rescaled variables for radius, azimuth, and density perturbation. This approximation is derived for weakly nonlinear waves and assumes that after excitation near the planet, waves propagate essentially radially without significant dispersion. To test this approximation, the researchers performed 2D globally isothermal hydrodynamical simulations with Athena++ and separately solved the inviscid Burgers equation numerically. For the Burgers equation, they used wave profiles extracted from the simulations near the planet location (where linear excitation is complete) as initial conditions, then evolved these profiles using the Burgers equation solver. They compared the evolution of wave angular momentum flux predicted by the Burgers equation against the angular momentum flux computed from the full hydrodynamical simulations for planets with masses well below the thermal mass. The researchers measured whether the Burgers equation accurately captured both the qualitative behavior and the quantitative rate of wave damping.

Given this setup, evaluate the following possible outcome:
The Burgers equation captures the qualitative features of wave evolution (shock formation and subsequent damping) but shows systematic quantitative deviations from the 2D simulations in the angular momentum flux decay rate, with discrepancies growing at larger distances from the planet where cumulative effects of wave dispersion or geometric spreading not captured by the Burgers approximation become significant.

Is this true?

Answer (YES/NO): NO